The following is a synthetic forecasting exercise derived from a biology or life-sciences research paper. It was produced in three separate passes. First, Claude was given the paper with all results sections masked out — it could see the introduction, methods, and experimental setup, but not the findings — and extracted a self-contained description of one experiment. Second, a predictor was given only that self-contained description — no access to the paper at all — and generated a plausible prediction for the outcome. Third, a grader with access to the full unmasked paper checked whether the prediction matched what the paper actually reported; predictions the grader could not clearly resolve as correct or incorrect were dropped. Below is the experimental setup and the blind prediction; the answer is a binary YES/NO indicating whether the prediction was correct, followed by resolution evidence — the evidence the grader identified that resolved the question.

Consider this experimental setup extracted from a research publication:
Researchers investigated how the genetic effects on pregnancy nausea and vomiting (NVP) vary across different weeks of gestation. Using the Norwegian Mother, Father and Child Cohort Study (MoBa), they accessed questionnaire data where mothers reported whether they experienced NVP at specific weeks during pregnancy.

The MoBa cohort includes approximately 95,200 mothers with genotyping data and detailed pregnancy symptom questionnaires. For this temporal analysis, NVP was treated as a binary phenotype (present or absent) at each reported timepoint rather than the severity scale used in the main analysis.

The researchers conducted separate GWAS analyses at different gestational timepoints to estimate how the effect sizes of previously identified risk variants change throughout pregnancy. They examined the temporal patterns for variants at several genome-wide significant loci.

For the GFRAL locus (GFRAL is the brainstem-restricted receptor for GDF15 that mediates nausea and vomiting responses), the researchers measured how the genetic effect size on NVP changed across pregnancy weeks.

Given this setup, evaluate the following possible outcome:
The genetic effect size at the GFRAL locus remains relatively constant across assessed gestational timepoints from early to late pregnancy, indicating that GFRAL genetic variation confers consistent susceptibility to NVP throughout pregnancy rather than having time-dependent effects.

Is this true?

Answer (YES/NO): NO